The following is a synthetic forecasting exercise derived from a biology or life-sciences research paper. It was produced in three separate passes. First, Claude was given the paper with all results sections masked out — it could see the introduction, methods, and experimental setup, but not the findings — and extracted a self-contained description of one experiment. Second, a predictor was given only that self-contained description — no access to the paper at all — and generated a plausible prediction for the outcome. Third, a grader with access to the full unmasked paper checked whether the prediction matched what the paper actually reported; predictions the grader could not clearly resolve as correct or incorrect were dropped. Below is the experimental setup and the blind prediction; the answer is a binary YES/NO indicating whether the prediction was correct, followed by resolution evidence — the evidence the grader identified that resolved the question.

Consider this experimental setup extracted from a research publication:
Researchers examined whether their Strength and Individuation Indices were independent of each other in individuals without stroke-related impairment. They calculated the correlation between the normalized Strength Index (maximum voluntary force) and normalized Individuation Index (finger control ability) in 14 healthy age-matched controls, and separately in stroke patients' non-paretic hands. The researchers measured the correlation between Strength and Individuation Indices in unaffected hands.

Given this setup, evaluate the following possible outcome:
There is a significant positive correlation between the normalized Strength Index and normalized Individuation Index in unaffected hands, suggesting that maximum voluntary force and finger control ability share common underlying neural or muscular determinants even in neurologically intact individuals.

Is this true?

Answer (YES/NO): NO